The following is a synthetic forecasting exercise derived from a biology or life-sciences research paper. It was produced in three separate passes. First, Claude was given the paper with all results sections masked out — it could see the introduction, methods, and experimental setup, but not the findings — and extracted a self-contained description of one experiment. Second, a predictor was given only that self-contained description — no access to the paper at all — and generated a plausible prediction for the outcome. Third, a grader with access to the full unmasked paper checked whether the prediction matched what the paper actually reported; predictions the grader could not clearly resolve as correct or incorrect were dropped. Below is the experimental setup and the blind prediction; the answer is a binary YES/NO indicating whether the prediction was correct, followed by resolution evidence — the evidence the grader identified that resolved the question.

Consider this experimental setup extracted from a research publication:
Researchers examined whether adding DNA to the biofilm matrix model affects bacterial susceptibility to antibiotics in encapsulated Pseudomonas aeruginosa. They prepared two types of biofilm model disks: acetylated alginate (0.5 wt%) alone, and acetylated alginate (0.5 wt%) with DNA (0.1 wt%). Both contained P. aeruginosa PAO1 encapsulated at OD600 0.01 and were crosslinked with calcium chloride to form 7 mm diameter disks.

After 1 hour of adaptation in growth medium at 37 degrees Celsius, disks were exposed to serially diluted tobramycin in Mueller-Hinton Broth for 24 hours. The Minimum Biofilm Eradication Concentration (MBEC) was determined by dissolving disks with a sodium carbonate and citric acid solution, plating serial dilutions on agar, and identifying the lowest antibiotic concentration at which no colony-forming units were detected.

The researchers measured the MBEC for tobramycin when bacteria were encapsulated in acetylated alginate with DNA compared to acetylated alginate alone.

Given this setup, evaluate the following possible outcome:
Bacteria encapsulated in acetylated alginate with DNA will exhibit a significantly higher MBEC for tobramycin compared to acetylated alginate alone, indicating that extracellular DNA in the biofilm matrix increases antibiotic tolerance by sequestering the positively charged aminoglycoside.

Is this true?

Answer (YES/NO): NO